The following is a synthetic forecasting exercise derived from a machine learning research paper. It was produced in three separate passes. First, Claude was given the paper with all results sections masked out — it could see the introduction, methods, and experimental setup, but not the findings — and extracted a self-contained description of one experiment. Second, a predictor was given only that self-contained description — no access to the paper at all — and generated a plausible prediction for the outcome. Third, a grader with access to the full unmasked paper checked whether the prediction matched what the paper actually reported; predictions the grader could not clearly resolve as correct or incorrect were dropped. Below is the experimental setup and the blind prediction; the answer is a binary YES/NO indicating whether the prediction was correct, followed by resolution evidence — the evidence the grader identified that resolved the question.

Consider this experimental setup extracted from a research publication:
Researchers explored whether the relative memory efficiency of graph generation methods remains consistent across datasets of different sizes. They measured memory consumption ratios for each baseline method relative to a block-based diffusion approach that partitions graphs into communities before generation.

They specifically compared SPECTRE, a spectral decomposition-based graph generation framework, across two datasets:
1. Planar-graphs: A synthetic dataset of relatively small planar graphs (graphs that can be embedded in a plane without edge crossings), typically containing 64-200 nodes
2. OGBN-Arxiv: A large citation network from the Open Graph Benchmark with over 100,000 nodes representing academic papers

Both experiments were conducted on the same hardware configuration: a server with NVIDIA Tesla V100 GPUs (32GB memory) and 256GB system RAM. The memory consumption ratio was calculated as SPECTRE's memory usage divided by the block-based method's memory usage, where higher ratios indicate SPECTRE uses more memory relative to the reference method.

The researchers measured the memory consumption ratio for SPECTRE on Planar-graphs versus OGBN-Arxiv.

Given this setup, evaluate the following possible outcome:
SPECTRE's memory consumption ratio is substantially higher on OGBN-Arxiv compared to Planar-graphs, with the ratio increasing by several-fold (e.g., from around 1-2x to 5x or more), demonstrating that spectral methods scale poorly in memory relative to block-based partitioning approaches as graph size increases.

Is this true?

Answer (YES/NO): NO